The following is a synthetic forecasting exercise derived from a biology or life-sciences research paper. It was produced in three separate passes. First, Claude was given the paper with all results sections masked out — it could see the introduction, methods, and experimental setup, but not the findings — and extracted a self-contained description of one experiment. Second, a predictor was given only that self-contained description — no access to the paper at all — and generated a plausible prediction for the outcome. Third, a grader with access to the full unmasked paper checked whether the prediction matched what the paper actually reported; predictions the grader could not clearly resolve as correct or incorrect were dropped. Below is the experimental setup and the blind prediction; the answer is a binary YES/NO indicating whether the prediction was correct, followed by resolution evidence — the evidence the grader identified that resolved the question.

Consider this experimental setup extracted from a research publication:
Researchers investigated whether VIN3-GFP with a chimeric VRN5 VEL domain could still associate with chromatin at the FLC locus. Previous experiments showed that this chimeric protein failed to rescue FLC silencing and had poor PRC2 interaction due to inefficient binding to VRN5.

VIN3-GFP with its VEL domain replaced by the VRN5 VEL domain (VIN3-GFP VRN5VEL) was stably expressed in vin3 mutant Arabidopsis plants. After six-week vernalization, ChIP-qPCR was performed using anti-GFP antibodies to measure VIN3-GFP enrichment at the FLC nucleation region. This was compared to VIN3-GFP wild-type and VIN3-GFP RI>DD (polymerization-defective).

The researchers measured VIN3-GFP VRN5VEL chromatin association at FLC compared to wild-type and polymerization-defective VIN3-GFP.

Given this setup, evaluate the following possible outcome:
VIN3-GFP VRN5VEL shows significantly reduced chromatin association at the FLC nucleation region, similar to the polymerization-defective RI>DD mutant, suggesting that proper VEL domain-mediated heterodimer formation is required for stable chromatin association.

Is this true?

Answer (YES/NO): NO